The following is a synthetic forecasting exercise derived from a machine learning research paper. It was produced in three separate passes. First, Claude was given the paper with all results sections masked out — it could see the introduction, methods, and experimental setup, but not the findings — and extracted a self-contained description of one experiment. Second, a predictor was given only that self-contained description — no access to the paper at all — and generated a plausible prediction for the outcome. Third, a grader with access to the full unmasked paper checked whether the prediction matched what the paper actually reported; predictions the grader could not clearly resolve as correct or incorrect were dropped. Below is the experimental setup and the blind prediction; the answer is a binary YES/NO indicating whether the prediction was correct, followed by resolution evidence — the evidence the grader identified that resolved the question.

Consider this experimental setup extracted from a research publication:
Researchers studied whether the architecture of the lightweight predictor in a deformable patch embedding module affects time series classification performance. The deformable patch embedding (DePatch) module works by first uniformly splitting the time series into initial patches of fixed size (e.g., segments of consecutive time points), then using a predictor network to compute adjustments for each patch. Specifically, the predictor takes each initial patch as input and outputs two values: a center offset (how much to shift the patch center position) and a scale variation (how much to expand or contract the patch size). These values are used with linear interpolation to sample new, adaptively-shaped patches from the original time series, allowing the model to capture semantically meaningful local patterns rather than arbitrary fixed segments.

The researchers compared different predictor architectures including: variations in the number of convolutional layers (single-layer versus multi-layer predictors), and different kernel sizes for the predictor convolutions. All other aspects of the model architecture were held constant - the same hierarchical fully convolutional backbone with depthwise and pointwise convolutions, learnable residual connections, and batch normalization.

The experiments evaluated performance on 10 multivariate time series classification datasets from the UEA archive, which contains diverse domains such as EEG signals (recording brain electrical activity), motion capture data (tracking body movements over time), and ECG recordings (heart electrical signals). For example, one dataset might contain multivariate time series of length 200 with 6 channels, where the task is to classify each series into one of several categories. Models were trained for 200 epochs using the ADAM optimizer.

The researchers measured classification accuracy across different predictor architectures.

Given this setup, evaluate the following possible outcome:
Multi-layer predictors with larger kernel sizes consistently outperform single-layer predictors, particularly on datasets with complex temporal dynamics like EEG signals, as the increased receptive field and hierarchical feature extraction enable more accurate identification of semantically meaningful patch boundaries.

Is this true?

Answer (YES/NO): NO